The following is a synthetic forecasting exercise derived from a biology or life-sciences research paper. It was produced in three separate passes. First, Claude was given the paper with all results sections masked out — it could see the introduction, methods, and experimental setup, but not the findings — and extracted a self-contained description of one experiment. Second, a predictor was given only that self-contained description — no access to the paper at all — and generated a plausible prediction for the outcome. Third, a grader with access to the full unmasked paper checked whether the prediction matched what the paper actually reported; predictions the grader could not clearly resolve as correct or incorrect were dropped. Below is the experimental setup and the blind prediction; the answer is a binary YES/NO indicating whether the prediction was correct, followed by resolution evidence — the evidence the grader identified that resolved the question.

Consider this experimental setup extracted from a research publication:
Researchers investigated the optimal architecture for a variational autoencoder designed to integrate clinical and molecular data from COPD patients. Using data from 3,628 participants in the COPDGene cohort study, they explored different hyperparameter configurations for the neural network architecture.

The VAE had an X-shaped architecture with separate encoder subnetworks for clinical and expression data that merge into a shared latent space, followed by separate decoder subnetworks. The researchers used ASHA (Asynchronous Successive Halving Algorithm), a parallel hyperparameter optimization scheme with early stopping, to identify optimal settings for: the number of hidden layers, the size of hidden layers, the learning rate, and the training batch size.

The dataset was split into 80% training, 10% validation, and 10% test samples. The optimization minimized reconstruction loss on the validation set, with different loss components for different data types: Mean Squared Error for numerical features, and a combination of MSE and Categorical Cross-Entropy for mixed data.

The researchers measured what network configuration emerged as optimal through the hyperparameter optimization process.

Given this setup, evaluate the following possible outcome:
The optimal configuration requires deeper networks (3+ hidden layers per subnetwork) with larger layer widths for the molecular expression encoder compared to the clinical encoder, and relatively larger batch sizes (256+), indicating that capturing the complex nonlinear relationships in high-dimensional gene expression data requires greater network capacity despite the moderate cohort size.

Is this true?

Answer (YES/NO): NO